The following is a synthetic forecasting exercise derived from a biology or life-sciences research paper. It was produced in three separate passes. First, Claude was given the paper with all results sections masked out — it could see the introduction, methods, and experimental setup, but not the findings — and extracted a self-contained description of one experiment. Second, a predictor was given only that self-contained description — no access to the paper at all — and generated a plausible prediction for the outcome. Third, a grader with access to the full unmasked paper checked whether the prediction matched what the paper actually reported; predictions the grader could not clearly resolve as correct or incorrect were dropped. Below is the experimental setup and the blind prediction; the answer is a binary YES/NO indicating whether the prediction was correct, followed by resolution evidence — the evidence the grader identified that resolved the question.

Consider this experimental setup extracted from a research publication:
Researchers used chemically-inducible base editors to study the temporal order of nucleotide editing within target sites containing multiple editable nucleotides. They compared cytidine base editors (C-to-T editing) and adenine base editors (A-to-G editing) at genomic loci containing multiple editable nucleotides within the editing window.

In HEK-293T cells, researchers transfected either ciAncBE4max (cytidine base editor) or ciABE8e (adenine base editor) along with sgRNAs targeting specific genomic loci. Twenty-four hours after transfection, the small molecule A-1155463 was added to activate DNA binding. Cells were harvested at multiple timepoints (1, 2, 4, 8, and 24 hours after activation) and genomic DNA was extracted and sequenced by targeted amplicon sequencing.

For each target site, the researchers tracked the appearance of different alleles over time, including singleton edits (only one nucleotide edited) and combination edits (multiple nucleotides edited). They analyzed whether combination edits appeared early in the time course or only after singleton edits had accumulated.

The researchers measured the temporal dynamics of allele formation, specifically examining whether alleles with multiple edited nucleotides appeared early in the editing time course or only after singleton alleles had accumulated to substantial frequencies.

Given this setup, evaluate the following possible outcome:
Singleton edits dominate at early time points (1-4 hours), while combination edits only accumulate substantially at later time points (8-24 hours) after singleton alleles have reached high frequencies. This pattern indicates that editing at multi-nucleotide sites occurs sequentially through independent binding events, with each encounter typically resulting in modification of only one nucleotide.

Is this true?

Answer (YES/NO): NO